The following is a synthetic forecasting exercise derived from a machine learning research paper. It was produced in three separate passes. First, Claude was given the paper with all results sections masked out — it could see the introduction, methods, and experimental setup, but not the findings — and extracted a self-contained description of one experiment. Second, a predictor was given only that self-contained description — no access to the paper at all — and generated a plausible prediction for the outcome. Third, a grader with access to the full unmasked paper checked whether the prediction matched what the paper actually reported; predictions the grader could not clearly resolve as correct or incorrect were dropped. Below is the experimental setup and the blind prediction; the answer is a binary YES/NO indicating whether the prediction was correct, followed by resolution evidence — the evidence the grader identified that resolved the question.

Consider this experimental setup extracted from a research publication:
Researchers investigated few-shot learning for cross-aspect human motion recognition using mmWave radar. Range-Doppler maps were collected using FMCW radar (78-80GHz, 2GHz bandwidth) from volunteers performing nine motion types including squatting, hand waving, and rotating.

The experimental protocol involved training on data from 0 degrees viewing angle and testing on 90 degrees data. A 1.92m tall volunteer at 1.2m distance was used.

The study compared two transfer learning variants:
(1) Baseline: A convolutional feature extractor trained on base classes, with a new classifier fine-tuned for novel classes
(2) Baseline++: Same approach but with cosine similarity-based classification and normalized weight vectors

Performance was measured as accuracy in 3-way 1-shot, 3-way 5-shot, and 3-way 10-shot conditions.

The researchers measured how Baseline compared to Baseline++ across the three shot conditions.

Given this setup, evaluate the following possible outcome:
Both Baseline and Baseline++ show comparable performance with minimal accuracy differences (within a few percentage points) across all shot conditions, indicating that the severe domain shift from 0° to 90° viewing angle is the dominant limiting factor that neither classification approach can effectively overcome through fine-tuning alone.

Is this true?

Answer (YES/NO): NO